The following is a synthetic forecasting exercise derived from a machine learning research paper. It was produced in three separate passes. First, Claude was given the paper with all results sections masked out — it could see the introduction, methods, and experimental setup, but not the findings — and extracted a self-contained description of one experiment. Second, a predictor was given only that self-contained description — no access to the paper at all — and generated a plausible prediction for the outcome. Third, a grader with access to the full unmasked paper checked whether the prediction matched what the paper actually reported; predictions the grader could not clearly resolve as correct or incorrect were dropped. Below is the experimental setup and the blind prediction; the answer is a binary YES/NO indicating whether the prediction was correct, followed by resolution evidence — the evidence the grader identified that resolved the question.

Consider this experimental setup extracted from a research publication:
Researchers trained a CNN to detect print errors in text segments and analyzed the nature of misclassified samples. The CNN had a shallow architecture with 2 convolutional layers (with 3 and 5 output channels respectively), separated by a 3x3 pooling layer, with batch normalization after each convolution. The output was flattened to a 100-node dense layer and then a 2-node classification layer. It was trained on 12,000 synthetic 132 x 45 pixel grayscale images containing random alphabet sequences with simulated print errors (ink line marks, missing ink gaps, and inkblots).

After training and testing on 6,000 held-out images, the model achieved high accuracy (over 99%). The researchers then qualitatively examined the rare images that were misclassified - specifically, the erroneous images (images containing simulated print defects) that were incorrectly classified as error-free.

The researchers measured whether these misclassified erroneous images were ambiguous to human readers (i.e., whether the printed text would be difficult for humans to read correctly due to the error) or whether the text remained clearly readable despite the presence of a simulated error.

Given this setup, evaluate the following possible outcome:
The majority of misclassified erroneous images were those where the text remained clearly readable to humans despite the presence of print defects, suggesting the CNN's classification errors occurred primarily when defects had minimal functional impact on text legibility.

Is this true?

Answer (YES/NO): YES